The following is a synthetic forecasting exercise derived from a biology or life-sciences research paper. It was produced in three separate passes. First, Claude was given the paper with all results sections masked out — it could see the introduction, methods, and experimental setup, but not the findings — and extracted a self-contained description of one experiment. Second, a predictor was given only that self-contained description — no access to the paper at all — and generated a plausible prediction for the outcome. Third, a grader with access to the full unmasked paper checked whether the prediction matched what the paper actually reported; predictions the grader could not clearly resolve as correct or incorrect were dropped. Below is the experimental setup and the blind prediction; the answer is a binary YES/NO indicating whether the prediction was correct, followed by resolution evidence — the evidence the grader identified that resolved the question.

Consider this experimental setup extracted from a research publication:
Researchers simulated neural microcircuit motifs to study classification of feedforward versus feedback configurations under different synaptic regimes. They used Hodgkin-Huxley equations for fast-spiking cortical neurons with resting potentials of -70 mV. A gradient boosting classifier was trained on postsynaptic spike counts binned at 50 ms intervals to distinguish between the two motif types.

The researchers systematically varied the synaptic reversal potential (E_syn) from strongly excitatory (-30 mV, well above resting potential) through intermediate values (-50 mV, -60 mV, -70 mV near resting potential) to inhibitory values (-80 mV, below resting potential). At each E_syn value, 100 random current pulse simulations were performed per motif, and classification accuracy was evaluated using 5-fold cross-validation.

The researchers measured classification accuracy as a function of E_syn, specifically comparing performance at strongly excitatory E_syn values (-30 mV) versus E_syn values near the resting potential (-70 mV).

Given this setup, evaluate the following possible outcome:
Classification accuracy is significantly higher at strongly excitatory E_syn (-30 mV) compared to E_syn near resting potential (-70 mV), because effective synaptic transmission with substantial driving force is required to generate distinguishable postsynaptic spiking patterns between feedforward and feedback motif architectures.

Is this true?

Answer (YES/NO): YES